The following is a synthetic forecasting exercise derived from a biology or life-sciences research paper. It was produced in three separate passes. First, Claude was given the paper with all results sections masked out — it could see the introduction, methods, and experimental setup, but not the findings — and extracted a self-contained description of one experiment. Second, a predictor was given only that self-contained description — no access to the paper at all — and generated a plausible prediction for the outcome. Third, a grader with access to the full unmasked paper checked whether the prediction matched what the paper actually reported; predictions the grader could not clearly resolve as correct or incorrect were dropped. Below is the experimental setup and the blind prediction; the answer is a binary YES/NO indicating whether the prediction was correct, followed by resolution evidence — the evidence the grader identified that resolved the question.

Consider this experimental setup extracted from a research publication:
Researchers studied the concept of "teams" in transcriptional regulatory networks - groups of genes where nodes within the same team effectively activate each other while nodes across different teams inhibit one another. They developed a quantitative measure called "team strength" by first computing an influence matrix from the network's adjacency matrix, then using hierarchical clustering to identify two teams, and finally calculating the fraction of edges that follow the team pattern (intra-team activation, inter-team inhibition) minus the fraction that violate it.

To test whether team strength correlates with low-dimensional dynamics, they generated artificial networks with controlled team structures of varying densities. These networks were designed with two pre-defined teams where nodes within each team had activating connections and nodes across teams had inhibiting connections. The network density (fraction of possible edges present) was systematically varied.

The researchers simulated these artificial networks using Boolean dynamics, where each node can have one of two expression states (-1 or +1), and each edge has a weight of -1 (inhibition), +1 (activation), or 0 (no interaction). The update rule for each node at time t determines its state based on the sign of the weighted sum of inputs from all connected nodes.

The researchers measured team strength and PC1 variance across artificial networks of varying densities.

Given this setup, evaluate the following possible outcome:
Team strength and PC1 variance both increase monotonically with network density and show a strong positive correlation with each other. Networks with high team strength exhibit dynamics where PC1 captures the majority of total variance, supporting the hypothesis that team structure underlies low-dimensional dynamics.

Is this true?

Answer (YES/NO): YES